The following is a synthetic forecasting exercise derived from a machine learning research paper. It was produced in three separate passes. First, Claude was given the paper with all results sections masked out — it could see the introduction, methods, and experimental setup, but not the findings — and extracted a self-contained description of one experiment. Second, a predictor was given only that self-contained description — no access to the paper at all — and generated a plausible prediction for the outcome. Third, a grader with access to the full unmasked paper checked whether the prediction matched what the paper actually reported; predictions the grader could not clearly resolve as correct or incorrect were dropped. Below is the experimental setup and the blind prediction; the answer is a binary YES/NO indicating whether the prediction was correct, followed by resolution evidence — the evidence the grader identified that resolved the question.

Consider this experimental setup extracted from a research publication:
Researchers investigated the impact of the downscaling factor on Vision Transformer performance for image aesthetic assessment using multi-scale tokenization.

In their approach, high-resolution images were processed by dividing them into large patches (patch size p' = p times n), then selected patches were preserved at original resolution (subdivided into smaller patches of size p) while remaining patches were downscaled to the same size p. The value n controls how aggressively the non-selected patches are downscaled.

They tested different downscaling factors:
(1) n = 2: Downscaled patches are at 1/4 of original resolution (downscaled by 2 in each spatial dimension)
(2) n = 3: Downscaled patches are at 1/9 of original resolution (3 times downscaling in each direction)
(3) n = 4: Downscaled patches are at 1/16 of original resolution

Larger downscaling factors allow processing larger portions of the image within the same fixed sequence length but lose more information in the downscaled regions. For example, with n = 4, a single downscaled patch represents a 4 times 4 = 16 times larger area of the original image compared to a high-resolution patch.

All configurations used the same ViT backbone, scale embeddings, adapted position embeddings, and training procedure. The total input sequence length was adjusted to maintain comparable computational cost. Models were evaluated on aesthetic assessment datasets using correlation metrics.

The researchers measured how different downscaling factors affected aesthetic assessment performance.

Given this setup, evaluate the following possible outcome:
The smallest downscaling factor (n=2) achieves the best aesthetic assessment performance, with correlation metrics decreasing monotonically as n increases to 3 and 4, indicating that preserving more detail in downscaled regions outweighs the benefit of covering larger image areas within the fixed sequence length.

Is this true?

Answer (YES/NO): NO